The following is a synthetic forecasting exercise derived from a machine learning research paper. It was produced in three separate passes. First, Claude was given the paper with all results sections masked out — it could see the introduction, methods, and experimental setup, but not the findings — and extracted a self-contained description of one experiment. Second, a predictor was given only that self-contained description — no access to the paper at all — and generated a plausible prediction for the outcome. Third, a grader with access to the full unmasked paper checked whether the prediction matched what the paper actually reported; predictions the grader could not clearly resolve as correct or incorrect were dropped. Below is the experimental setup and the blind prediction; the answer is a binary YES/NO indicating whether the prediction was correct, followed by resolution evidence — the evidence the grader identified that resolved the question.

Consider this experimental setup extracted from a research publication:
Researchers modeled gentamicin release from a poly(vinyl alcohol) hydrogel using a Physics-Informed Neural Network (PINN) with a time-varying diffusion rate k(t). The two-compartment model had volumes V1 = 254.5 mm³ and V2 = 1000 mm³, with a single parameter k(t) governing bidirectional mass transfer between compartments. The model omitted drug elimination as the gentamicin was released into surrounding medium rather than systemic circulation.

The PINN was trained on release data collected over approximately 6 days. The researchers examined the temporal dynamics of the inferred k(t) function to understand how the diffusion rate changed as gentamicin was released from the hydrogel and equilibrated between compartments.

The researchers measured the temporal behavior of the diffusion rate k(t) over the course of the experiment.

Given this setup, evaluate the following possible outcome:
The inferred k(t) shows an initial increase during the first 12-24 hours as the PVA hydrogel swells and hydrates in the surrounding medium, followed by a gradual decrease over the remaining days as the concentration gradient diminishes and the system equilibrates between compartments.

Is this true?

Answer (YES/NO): NO